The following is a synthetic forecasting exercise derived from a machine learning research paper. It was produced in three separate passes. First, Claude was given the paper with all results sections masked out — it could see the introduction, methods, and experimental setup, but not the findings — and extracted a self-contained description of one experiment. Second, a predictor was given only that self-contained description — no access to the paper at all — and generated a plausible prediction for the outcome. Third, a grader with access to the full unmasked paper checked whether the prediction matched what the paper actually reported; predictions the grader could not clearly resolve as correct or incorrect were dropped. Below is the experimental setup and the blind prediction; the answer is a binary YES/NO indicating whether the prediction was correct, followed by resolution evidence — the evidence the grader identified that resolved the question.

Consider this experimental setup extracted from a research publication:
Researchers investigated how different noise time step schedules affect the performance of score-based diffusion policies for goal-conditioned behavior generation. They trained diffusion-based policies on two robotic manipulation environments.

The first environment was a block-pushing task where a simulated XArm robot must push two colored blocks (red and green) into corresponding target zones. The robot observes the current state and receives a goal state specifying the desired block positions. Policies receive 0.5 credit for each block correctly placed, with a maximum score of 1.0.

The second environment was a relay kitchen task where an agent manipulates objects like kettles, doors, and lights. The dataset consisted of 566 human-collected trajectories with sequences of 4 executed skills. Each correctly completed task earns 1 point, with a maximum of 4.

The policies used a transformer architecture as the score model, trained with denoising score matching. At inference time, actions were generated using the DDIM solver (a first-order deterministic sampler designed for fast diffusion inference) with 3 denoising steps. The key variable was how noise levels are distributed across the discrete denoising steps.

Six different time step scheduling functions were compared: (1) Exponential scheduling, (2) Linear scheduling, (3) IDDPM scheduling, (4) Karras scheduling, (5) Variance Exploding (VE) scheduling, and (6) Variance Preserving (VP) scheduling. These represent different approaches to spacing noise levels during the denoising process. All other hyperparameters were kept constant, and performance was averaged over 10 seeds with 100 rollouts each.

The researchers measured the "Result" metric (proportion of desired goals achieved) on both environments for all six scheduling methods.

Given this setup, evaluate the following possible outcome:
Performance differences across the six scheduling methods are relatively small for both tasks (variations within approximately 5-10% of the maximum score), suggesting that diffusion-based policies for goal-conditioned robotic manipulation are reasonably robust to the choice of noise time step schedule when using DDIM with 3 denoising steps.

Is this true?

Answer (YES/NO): NO